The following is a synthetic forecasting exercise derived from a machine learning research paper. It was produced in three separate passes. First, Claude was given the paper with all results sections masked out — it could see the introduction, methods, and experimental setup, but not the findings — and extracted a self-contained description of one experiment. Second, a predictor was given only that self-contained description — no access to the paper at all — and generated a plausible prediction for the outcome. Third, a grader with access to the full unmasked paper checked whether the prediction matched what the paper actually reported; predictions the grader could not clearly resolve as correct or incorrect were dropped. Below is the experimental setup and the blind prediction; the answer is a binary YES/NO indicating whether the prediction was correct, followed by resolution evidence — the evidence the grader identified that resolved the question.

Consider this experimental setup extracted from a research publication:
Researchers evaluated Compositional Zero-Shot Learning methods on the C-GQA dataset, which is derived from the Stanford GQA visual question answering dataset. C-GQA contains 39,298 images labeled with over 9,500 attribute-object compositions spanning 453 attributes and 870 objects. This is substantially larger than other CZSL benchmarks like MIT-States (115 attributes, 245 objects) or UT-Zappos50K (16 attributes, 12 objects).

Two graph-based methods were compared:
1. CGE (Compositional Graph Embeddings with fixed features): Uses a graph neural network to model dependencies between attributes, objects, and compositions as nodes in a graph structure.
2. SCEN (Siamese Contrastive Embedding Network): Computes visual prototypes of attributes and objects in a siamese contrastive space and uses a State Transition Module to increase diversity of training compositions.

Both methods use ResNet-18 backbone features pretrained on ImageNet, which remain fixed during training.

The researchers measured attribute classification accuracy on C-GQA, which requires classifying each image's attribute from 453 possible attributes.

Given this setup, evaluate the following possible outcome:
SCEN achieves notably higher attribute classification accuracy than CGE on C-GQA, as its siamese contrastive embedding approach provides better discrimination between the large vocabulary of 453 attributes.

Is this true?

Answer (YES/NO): NO